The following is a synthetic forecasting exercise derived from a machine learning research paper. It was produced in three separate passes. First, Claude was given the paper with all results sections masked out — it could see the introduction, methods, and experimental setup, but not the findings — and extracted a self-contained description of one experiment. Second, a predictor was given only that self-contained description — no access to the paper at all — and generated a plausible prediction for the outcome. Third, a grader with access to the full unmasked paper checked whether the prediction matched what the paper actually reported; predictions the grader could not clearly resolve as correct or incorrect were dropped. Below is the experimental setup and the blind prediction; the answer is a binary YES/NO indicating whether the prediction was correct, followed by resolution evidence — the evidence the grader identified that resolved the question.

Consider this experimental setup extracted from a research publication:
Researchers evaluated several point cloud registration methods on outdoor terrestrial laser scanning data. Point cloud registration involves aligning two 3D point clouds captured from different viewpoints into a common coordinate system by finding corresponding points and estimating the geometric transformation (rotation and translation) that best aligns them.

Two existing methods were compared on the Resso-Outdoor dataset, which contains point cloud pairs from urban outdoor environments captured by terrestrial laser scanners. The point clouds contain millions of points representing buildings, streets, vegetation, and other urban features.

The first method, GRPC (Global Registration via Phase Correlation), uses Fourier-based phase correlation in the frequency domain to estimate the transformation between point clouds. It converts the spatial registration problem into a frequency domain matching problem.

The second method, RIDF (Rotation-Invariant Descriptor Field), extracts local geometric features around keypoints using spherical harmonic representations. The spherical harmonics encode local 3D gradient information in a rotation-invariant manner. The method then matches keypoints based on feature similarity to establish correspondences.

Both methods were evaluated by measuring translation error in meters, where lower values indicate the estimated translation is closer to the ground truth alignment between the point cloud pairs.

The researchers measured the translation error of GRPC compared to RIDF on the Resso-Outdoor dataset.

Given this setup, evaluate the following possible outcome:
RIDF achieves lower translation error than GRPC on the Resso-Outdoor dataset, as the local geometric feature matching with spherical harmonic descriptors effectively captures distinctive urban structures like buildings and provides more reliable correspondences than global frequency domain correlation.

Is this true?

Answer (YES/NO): NO